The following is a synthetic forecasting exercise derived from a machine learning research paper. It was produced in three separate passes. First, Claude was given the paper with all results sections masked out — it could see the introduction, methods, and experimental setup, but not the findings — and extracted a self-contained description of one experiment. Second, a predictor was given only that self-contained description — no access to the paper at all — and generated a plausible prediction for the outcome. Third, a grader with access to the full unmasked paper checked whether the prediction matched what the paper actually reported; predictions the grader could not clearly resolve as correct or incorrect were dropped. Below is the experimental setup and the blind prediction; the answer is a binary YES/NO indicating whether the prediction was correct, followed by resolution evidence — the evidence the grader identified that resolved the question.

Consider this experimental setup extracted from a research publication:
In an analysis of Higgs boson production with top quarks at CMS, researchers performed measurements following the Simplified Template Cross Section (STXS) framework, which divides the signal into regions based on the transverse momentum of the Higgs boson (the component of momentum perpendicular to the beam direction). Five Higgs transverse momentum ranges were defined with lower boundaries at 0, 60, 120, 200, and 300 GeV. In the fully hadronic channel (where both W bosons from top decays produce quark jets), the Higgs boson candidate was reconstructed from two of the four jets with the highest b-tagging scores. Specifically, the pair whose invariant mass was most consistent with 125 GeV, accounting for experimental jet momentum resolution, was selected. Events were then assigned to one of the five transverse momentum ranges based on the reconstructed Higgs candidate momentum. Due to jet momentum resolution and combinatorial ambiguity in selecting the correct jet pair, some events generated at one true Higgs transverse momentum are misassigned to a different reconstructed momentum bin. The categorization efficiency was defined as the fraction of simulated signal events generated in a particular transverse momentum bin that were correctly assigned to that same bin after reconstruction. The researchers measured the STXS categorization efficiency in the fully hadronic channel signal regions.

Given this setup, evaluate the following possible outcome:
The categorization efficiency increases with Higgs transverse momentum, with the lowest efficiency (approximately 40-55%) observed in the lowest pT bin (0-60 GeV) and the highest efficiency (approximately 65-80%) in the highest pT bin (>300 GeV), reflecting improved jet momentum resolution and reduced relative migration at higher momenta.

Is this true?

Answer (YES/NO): NO